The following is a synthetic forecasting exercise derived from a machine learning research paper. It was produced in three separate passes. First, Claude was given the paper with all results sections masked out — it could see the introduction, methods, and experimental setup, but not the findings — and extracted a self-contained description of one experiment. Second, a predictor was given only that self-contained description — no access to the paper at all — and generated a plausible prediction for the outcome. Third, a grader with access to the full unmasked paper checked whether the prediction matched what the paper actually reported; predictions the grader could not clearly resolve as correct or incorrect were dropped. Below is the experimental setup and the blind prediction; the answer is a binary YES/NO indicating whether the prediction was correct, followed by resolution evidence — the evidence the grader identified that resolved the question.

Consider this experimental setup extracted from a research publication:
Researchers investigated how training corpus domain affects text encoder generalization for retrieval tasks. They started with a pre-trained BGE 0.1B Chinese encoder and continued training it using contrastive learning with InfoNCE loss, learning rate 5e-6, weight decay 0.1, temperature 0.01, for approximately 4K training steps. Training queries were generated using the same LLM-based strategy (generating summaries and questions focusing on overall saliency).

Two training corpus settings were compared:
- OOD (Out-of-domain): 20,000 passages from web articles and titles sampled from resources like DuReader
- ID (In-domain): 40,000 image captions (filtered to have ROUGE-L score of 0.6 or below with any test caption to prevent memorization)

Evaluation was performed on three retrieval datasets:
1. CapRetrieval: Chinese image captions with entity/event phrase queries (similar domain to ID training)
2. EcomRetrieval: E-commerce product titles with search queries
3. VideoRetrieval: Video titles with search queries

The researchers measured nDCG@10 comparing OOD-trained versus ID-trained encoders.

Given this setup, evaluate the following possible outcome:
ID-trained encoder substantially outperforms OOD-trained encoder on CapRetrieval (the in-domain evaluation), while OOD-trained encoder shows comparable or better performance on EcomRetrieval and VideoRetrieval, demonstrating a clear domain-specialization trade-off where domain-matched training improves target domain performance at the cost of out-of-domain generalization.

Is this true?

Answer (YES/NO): NO